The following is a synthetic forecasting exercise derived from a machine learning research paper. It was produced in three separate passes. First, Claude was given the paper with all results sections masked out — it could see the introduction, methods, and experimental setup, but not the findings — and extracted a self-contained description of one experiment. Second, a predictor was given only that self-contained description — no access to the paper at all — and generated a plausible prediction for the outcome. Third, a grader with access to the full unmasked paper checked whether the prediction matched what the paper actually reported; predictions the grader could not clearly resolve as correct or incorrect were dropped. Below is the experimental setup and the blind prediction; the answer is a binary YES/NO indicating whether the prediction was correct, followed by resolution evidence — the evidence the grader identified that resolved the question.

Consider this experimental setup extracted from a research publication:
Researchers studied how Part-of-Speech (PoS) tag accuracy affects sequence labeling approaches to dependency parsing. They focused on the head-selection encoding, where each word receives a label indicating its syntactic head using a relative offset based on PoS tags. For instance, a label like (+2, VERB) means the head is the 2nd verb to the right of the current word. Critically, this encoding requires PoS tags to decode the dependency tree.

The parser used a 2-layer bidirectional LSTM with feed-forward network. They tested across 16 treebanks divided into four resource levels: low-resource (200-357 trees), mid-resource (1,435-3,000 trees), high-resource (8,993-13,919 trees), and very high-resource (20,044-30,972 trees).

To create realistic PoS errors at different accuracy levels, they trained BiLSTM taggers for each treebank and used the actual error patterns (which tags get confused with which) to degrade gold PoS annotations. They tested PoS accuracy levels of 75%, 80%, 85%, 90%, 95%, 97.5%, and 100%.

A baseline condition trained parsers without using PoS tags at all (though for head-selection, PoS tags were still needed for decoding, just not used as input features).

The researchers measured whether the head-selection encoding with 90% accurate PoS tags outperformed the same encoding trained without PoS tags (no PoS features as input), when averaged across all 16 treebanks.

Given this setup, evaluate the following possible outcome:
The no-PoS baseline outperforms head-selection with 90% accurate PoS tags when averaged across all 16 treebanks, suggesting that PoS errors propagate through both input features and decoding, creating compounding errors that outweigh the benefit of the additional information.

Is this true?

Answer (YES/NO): NO